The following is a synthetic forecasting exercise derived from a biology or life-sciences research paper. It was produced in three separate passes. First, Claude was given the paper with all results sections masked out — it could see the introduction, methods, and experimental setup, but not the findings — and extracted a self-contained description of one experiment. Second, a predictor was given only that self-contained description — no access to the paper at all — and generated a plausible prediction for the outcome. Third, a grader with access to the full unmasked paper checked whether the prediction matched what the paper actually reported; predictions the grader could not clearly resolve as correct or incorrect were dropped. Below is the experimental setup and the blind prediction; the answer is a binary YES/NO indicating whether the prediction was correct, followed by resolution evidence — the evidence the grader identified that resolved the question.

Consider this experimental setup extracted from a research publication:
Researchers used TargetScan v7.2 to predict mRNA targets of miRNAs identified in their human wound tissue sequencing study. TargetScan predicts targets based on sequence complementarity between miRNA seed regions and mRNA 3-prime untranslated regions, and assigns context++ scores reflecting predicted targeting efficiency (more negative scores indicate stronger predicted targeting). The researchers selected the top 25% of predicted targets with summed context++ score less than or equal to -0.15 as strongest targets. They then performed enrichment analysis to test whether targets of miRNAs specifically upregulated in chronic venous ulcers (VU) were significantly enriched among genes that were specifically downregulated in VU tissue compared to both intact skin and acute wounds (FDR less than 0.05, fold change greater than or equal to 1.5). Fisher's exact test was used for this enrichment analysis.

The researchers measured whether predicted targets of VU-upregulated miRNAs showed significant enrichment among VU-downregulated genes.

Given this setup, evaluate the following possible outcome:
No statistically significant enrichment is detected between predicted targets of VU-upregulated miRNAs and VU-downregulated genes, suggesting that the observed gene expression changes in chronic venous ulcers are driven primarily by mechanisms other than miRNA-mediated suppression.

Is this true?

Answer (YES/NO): NO